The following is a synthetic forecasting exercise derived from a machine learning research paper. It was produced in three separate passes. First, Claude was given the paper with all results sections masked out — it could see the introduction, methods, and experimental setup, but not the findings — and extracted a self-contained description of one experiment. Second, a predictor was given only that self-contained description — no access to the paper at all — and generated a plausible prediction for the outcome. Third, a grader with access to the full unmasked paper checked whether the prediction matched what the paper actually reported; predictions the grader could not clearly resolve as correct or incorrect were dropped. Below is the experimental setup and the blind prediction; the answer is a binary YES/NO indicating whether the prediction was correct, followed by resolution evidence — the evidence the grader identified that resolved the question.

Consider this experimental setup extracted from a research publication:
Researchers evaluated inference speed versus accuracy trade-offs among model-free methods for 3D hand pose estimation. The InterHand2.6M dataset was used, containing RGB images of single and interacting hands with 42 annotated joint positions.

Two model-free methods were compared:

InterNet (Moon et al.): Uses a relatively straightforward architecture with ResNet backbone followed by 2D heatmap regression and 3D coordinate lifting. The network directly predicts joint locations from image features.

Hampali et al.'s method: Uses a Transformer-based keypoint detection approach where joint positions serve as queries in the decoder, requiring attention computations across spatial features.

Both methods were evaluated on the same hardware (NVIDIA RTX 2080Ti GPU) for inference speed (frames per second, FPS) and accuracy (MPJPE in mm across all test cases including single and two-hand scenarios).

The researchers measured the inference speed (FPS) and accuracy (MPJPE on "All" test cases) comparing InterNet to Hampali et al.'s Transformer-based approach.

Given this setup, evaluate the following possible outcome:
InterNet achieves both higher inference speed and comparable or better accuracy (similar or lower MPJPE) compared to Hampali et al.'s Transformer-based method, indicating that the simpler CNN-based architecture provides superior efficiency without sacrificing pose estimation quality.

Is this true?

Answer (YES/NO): NO